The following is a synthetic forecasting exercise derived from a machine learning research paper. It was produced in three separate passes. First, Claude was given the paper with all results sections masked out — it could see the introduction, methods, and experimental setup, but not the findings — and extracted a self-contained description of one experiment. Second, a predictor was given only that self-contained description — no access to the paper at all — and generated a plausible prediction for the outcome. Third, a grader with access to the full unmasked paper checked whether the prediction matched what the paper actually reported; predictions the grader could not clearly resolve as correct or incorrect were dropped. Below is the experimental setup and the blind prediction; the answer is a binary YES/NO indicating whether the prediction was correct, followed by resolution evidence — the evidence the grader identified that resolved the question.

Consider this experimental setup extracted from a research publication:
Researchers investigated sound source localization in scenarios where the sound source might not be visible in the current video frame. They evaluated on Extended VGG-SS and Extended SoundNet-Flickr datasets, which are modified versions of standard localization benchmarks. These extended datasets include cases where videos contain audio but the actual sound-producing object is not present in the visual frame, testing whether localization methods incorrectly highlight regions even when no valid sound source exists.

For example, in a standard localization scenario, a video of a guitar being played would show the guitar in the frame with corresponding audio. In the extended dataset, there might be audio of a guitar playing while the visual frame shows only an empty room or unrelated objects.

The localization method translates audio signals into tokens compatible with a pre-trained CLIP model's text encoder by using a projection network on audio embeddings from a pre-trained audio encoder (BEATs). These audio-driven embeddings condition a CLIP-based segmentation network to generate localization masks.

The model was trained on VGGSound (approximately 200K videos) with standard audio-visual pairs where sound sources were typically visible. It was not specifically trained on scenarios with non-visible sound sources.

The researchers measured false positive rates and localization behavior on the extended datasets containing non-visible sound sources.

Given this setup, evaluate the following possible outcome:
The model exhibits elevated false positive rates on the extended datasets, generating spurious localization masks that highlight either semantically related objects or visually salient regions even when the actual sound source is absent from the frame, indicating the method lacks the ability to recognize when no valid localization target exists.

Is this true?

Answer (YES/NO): NO